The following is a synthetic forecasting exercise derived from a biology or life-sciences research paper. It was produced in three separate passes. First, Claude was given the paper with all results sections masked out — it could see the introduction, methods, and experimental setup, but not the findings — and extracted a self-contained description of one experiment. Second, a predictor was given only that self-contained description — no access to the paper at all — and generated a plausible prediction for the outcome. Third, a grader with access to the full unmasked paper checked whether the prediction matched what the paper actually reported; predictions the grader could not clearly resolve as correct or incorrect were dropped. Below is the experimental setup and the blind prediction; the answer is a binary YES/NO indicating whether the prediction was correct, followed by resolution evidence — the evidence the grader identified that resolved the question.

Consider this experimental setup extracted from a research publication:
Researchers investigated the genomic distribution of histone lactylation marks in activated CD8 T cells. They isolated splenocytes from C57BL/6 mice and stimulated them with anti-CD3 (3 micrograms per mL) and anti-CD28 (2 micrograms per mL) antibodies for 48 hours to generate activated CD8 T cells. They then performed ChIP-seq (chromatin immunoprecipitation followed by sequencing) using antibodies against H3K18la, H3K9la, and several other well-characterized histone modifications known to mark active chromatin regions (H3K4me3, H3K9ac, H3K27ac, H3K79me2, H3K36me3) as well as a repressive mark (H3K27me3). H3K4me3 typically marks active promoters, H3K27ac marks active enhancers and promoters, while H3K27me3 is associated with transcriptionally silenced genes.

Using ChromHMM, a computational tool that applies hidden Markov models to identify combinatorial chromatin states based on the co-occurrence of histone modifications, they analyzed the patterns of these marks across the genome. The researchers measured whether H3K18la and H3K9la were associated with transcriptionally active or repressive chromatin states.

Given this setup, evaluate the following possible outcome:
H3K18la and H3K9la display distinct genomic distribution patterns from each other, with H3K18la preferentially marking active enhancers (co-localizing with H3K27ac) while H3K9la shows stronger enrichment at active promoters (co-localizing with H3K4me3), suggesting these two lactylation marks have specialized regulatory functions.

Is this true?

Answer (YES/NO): NO